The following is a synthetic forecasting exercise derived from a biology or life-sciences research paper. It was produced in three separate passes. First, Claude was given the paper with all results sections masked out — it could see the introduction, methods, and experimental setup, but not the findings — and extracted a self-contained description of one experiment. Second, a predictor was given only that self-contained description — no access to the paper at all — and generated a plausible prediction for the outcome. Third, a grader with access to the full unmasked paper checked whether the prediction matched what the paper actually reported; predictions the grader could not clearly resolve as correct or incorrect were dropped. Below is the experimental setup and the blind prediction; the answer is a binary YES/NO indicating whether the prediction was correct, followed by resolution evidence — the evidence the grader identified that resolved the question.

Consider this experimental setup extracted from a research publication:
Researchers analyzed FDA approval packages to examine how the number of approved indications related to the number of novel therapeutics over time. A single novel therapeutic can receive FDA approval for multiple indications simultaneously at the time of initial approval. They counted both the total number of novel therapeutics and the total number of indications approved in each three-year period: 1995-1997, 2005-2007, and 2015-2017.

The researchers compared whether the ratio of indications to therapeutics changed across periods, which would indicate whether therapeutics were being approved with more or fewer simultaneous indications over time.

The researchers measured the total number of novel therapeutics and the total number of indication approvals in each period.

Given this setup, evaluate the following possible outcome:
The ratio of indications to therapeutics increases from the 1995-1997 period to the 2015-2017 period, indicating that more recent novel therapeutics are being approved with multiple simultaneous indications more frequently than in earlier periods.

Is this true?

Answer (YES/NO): NO